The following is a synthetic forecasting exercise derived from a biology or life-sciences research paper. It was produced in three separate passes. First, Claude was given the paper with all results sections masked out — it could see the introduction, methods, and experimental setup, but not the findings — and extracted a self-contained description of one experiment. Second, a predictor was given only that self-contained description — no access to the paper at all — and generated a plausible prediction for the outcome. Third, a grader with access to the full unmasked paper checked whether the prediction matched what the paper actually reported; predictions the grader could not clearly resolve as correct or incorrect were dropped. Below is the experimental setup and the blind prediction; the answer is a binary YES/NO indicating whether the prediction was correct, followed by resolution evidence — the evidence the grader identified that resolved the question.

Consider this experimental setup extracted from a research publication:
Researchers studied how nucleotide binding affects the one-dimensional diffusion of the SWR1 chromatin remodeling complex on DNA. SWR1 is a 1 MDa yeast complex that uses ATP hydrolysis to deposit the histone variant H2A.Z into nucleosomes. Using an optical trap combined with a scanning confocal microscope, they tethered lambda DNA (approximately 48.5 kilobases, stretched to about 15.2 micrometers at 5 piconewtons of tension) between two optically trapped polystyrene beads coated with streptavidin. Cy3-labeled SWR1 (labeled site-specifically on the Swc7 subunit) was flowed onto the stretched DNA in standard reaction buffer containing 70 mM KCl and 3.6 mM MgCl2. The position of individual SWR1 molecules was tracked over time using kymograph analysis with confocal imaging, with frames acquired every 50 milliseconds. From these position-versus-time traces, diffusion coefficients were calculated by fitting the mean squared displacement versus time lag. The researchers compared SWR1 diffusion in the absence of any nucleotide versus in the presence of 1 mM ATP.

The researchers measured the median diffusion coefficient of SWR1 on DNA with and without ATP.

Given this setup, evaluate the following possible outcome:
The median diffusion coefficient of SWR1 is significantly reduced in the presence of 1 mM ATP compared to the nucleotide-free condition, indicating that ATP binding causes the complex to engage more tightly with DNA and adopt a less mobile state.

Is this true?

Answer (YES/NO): NO